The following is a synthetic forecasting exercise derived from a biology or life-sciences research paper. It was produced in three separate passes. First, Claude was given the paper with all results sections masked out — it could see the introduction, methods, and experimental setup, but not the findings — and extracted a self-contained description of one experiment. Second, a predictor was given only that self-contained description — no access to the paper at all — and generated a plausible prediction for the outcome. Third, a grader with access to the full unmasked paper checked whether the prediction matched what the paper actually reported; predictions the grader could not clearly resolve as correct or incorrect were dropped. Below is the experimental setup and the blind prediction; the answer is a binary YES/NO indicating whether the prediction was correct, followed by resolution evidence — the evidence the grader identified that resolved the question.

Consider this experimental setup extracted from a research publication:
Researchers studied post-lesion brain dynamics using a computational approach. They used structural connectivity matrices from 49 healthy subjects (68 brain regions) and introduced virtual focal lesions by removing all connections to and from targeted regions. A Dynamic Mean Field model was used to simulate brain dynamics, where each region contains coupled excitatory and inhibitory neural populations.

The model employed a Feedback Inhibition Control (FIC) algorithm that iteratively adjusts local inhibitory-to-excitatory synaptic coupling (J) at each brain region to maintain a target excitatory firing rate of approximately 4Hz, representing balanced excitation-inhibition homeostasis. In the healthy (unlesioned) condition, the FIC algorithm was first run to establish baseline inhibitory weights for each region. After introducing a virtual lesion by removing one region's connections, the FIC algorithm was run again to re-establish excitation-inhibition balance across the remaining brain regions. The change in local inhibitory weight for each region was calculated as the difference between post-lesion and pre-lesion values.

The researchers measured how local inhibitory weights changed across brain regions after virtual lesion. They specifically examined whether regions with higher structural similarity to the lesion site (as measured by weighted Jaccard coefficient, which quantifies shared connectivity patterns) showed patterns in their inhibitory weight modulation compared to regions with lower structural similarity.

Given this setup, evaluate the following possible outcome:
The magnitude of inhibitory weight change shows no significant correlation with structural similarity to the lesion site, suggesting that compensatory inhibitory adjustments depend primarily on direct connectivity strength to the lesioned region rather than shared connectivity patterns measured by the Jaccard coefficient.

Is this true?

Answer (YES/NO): NO